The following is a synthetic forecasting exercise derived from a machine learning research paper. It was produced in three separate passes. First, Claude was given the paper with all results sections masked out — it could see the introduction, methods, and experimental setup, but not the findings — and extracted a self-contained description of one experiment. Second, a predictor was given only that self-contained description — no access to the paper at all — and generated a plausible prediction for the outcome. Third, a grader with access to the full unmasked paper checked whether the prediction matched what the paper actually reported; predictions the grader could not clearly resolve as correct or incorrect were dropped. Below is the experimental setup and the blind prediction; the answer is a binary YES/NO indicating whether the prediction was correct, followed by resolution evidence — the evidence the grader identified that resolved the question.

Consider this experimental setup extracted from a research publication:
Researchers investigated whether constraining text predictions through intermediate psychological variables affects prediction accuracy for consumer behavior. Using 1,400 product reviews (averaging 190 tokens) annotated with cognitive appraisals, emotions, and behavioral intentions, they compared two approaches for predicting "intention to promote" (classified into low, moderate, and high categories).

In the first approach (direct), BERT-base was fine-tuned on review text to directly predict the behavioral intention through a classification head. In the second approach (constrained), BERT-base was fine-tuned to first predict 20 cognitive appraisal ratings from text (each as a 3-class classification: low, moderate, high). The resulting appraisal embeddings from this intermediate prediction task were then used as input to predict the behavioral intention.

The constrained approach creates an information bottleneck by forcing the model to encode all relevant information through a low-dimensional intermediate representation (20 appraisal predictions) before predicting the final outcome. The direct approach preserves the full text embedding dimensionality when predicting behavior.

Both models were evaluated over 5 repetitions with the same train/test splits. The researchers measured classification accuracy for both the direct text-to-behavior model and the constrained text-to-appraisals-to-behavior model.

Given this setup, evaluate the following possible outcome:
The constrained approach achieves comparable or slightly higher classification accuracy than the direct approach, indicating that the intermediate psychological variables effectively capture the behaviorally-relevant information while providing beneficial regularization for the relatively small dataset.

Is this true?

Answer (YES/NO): NO